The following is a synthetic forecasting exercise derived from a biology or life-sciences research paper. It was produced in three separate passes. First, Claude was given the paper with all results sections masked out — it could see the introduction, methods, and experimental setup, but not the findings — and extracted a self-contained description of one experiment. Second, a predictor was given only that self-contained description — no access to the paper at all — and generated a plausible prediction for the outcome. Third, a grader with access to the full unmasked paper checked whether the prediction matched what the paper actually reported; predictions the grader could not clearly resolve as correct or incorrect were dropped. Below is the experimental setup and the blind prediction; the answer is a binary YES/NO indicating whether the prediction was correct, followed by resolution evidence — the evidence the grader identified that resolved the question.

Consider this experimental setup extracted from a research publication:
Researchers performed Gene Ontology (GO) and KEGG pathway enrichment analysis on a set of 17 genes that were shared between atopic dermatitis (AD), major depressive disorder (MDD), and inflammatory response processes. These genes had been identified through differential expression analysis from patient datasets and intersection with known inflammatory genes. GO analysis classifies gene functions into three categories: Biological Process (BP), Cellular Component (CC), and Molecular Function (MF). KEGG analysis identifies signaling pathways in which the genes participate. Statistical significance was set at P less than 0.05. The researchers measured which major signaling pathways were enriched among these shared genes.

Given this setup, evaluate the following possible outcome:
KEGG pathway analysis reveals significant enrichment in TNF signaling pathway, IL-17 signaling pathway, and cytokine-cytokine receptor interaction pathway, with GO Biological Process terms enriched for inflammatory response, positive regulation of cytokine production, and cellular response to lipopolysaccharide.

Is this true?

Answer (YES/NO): NO